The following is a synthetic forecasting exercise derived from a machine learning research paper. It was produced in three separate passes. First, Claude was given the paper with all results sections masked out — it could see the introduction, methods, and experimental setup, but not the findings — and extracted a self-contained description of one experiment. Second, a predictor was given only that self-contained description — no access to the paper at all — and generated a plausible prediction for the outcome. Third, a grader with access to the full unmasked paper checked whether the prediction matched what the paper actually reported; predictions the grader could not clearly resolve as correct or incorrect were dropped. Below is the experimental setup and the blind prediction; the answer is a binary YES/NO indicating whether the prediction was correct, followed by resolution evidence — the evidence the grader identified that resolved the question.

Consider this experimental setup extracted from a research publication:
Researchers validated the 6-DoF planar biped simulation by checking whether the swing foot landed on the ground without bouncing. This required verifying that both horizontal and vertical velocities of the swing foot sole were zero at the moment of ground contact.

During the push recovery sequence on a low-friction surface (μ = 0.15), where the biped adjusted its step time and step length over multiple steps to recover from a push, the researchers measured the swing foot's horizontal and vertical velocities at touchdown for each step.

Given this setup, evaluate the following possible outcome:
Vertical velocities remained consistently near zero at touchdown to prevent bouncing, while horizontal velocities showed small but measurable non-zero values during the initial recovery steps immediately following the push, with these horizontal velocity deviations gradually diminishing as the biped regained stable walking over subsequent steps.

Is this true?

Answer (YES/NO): NO